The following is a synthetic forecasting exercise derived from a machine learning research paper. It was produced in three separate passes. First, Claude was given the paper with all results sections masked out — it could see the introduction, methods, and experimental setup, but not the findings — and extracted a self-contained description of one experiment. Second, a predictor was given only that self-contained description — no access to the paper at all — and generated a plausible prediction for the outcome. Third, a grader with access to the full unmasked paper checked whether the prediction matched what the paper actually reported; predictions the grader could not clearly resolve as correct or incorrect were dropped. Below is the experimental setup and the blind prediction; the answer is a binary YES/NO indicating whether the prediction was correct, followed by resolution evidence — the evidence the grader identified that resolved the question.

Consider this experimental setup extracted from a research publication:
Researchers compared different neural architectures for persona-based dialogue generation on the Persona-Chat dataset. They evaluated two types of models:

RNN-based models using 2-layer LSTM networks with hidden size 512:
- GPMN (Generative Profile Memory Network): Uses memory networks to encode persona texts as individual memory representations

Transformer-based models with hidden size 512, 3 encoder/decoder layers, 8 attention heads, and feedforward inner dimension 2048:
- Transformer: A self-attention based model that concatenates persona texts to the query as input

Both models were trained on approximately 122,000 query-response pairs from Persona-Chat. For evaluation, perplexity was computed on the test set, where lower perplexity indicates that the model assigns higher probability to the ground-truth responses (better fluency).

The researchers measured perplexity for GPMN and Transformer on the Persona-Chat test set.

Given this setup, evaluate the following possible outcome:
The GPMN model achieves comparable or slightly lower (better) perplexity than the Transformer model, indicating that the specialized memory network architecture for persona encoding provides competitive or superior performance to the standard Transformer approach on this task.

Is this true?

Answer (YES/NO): NO